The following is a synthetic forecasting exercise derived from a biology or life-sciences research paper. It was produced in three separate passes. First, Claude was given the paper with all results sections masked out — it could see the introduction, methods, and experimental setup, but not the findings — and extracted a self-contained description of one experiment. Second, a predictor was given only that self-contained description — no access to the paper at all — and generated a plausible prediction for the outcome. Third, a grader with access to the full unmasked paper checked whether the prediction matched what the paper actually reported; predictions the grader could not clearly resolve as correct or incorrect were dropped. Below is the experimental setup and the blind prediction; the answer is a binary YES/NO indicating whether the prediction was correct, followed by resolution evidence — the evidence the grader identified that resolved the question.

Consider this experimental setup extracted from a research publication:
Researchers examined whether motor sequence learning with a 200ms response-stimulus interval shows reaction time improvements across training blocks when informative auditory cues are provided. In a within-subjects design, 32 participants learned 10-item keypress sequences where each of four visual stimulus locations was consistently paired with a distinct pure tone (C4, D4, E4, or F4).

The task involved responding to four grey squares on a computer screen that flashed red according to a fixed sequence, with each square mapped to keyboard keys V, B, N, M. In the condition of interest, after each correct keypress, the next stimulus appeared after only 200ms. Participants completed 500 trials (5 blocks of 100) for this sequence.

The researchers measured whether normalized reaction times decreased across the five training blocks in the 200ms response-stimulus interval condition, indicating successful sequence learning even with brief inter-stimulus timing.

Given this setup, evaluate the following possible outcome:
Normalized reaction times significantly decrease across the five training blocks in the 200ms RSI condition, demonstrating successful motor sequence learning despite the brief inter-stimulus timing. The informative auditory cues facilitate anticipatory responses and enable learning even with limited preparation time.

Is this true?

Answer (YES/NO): YES